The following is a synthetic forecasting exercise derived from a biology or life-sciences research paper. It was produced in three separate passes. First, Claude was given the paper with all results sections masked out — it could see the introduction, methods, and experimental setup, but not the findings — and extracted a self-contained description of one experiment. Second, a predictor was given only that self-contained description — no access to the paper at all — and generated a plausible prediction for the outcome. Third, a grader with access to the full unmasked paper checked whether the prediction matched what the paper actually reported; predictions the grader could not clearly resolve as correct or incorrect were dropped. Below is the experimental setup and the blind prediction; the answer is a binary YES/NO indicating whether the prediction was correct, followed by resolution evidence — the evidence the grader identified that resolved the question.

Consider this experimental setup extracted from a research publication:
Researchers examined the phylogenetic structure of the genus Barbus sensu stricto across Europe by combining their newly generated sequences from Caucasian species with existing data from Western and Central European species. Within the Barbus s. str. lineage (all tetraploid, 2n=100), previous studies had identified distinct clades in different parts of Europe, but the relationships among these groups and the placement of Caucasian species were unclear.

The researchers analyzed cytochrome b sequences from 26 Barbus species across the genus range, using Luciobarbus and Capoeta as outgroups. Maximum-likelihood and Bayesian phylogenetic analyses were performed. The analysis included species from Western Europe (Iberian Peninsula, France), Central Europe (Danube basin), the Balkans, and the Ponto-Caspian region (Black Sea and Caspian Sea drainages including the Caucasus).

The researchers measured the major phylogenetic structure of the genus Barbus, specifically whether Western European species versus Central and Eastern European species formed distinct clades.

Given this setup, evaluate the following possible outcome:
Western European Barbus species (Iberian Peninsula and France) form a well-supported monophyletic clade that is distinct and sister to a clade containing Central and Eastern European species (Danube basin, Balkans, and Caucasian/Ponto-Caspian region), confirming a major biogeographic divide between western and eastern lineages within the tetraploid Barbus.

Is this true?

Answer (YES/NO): YES